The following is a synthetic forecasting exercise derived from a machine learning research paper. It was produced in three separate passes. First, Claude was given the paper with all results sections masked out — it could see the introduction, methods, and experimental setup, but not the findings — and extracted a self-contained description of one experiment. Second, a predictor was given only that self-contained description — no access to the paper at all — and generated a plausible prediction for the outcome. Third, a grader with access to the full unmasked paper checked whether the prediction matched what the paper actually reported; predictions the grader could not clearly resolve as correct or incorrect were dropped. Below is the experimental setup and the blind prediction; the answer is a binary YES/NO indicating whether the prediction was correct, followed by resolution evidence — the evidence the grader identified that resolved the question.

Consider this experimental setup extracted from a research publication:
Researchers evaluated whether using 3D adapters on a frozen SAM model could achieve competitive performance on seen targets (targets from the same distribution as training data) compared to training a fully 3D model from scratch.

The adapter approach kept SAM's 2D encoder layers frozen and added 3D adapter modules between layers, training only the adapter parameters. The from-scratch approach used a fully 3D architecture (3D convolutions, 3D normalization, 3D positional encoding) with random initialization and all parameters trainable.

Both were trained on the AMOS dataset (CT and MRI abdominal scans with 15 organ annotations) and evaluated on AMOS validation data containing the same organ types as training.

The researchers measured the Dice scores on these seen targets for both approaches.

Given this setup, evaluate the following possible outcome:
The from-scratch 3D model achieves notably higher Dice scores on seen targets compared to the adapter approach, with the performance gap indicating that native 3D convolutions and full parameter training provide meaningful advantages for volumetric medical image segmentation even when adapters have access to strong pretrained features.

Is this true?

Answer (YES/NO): YES